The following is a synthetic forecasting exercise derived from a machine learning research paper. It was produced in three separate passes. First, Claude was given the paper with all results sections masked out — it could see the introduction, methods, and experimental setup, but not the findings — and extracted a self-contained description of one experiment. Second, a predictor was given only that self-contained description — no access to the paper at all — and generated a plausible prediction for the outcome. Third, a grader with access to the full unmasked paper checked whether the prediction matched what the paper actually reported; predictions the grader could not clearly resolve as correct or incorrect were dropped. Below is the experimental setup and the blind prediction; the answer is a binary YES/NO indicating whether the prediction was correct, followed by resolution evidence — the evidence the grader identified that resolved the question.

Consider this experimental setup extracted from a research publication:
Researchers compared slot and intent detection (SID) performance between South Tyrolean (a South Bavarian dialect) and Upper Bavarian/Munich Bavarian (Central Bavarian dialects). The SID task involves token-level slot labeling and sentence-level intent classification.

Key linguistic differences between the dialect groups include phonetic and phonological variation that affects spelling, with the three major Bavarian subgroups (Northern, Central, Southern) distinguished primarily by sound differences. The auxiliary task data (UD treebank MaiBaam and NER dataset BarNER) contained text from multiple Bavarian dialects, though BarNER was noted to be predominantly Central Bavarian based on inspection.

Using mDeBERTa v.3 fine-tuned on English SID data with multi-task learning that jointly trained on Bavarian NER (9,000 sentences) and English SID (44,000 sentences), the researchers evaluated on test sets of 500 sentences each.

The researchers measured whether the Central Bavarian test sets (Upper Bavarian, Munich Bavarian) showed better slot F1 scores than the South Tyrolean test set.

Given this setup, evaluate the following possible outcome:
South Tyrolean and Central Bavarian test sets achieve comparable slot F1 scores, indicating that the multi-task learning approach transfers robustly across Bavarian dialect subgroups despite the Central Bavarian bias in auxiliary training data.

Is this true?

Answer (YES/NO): NO